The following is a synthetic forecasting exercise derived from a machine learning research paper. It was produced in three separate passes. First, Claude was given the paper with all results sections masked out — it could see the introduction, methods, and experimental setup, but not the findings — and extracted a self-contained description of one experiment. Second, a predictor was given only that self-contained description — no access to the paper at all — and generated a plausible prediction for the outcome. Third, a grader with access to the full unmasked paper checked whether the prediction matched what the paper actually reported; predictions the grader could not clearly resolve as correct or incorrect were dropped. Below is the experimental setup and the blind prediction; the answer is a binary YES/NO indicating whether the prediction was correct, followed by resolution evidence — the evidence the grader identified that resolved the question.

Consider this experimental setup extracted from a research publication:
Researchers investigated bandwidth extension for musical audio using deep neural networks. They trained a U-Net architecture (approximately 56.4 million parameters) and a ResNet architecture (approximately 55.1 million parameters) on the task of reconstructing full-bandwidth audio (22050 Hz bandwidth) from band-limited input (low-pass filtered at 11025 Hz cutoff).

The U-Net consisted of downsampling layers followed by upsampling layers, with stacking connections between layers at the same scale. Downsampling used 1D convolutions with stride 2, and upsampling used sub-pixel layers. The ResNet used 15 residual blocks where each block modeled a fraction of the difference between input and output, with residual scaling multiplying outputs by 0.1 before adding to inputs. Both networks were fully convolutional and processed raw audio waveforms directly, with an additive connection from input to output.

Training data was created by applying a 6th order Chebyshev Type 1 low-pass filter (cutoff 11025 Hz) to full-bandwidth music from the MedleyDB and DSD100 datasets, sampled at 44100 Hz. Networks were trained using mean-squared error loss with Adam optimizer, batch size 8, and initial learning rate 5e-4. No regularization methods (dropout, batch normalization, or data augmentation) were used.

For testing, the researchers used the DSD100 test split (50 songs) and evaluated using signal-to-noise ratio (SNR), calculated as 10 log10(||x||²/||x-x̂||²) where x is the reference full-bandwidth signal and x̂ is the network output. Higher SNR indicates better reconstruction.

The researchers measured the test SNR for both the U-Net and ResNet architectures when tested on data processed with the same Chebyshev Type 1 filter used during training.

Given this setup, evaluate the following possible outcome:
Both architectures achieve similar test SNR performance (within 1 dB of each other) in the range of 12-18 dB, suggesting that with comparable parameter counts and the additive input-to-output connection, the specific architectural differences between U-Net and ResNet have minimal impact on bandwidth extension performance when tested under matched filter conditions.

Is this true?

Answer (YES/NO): NO